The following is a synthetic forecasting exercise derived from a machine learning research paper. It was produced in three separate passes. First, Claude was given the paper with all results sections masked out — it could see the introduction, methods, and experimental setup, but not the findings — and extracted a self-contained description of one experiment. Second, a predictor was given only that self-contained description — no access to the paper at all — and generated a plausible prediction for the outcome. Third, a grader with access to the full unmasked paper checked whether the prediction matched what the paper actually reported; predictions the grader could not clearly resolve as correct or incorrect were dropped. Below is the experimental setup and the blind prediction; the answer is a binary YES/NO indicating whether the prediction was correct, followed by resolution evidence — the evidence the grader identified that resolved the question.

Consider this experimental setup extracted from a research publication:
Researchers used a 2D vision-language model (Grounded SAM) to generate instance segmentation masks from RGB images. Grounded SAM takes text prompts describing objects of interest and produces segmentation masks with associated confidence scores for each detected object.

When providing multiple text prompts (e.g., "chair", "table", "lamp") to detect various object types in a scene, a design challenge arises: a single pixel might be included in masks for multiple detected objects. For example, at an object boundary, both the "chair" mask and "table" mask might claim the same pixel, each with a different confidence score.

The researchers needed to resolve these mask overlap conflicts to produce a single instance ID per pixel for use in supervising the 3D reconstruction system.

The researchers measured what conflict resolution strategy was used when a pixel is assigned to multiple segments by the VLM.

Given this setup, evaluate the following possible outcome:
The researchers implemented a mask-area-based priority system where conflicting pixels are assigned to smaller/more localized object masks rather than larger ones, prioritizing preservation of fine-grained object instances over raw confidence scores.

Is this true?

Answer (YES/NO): NO